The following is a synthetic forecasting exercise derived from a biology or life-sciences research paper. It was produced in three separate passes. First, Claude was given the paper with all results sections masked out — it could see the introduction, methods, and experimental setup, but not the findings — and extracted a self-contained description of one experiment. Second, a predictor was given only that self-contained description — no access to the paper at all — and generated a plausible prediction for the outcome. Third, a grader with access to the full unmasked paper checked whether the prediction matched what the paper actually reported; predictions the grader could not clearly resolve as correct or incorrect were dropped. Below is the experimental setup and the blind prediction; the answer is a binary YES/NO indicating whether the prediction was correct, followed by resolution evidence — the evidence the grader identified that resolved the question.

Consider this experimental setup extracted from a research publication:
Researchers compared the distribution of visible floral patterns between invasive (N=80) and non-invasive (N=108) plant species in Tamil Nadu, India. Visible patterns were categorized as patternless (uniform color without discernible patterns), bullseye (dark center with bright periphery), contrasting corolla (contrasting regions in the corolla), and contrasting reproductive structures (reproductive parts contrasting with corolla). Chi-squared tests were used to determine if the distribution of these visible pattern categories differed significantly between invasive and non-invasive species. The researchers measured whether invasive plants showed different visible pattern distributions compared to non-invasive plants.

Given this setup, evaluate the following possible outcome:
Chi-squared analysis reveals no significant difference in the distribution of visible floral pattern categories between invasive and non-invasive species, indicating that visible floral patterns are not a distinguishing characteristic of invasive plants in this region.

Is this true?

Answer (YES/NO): YES